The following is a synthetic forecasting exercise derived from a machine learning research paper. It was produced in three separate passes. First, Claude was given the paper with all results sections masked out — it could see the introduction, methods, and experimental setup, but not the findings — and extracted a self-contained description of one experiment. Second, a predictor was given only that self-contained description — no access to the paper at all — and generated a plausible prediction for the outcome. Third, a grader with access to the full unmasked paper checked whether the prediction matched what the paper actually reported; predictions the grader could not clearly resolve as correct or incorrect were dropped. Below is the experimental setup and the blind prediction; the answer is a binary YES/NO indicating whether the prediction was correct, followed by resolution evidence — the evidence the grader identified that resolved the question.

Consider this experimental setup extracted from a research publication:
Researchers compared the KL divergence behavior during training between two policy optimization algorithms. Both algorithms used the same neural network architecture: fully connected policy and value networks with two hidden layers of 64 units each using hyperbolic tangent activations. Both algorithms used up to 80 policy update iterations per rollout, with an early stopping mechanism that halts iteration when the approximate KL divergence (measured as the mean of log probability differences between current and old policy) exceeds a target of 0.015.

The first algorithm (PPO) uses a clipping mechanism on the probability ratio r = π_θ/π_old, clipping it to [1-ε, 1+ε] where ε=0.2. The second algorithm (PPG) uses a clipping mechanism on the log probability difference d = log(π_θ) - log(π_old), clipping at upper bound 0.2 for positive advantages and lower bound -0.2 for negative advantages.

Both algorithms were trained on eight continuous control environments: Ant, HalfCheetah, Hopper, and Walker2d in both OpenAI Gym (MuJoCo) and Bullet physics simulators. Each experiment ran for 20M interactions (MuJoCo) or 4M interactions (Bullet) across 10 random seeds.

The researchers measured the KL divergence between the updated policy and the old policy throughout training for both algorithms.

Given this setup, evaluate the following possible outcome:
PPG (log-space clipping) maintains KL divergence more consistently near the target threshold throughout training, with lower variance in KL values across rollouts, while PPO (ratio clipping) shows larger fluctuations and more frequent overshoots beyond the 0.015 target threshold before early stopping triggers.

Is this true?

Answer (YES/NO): NO